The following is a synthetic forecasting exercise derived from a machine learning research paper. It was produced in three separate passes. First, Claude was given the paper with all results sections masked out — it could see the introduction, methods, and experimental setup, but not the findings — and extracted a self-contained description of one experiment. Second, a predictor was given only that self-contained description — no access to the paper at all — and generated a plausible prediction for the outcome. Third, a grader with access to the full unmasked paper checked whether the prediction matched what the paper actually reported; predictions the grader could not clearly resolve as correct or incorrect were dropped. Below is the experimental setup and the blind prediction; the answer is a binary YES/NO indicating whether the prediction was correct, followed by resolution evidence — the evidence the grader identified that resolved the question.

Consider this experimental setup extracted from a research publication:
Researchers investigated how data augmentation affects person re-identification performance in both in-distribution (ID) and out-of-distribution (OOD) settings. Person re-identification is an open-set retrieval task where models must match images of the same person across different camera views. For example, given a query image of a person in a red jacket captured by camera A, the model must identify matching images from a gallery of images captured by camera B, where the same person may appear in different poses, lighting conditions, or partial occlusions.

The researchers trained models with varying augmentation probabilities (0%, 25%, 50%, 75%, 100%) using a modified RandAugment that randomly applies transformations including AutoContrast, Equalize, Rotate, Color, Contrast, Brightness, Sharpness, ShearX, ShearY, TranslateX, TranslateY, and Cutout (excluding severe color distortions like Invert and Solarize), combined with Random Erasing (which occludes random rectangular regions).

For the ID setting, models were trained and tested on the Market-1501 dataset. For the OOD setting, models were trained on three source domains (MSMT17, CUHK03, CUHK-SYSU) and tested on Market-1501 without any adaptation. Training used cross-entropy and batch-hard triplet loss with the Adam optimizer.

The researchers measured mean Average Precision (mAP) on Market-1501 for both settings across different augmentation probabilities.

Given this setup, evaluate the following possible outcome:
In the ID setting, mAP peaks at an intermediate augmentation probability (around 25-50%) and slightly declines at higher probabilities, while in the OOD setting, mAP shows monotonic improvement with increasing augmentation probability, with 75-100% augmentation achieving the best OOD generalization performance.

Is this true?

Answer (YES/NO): NO